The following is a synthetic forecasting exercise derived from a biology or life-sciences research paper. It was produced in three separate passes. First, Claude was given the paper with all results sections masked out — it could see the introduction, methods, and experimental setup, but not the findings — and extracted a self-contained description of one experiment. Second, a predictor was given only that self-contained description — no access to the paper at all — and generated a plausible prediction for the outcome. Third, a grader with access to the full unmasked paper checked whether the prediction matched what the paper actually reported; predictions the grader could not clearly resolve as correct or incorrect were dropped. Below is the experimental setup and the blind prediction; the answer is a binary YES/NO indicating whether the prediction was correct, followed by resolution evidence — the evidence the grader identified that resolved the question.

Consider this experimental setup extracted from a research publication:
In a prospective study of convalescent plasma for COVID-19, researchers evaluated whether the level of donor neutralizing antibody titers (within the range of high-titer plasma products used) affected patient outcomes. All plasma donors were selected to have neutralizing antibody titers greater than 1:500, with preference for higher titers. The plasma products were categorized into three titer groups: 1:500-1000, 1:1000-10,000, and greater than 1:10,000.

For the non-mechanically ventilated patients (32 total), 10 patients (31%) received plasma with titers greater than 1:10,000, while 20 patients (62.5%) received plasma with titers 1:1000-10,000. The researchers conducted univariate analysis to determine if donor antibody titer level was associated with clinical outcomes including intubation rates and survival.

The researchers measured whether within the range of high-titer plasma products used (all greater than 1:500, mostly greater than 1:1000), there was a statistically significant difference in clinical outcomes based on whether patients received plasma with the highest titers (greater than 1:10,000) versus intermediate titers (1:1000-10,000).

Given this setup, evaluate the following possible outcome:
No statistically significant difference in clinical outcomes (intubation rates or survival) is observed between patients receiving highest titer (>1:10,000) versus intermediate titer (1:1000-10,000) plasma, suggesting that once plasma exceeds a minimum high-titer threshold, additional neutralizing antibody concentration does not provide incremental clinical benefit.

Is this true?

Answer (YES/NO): YES